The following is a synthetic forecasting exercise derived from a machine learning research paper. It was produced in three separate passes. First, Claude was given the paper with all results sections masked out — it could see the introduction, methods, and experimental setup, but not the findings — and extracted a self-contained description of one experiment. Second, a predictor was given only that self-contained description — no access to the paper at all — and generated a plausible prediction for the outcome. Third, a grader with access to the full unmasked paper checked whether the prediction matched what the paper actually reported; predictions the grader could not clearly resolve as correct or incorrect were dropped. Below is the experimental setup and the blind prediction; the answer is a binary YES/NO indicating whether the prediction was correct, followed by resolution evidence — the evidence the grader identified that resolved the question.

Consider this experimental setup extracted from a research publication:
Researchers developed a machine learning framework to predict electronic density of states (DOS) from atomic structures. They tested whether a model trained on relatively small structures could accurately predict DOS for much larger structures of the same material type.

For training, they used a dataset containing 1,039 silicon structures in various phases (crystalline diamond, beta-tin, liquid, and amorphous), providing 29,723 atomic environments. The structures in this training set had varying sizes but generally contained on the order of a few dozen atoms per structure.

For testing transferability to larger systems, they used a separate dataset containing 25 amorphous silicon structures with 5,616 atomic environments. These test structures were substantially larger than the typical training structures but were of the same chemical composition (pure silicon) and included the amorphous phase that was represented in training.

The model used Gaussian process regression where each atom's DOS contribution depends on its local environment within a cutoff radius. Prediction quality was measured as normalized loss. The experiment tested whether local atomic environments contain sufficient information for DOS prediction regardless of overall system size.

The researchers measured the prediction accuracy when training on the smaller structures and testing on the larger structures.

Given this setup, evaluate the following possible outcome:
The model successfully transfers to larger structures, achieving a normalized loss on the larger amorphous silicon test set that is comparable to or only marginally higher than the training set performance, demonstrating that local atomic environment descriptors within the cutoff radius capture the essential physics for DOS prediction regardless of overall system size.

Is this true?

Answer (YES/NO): NO